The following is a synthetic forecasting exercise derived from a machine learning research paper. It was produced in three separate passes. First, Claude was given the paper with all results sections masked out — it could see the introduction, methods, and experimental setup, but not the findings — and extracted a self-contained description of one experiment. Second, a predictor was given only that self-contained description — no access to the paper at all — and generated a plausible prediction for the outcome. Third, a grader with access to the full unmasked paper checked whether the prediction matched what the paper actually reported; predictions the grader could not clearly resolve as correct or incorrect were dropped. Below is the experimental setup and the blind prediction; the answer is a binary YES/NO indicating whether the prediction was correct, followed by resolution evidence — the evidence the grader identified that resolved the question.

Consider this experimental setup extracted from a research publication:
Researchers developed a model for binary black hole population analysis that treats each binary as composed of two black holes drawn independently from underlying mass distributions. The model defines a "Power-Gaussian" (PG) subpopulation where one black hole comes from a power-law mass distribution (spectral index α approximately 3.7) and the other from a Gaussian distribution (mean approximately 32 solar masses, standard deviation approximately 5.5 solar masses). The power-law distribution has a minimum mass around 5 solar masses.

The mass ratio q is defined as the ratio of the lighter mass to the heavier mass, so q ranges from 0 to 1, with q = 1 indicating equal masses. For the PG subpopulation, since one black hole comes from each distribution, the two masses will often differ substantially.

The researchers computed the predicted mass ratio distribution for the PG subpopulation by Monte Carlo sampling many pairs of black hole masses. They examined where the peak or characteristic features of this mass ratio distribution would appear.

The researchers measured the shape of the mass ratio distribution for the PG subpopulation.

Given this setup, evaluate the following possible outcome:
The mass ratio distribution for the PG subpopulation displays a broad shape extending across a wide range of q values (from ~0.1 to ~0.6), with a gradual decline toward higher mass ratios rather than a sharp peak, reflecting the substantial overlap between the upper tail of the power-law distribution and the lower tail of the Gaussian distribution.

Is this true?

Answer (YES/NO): NO